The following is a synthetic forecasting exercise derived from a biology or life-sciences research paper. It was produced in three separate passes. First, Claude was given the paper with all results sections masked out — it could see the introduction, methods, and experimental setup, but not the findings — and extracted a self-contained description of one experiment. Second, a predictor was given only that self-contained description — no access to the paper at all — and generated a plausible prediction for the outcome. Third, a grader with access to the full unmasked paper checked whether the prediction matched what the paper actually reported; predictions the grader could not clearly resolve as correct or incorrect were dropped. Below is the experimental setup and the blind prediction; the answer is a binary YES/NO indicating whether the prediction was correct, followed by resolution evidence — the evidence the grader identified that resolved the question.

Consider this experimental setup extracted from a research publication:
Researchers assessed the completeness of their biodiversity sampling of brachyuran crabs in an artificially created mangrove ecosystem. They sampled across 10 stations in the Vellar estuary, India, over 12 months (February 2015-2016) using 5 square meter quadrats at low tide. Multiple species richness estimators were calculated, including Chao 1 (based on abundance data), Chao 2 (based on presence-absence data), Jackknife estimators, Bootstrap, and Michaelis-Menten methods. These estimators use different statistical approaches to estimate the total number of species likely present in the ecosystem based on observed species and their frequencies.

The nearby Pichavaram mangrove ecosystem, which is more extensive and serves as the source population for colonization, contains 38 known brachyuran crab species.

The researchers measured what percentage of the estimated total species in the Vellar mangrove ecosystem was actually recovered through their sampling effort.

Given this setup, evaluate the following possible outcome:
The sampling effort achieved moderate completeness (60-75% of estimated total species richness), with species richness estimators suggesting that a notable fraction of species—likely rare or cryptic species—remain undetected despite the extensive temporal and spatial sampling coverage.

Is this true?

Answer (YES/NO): NO